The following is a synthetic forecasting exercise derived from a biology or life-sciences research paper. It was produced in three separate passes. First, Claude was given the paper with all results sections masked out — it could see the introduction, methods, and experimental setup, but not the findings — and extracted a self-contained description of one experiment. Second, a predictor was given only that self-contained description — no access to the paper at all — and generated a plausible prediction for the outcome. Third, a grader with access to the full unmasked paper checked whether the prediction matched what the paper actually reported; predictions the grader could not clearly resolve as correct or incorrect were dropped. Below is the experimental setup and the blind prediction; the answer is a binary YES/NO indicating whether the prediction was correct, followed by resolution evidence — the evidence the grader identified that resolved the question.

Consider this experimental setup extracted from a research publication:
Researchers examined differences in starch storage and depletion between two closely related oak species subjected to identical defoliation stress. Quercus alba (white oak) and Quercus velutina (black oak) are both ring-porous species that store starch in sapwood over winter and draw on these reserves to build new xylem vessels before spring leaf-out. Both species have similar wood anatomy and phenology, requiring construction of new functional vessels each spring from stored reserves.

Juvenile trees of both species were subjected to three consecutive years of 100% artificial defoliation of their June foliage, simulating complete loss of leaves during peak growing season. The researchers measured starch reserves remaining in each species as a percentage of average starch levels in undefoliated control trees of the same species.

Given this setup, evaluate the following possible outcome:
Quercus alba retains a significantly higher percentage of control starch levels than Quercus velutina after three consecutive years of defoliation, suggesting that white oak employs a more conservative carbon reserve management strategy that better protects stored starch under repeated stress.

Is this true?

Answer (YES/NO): YES